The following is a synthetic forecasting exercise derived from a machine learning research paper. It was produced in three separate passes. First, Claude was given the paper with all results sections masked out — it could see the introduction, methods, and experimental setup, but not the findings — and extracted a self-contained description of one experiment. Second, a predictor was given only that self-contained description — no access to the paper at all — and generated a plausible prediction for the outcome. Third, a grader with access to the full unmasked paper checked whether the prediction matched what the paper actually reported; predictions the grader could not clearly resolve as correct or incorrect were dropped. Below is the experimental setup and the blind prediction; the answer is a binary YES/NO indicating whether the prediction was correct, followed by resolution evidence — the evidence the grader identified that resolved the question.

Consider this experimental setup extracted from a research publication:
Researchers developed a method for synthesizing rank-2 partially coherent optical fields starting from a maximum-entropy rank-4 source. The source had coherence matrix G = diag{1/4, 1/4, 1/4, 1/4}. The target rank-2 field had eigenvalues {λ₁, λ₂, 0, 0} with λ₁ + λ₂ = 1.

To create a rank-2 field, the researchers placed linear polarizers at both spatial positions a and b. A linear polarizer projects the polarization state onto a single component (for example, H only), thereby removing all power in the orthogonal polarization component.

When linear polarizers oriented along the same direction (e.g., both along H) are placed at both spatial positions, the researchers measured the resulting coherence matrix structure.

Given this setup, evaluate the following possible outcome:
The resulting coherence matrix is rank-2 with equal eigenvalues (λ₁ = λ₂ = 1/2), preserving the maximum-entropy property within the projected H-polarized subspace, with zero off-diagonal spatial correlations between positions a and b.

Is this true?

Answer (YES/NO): YES